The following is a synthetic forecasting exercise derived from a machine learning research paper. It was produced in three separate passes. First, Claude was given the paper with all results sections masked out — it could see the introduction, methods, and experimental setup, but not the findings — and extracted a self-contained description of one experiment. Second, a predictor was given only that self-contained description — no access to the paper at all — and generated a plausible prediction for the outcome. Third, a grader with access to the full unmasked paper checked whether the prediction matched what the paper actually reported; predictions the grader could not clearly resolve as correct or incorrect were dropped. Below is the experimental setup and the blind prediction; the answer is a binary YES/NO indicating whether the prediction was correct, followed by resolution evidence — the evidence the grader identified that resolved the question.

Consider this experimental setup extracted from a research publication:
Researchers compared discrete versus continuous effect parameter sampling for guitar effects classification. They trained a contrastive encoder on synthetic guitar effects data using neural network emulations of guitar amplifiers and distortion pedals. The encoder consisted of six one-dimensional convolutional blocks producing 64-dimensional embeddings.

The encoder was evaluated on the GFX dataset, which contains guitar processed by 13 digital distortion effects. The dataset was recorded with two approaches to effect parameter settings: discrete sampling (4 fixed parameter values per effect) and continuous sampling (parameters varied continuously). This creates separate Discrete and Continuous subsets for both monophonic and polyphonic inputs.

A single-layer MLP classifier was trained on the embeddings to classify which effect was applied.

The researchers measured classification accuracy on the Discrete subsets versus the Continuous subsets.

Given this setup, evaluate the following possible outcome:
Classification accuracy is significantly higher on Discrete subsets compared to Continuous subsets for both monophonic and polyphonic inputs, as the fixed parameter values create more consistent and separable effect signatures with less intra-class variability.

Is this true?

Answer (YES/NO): NO